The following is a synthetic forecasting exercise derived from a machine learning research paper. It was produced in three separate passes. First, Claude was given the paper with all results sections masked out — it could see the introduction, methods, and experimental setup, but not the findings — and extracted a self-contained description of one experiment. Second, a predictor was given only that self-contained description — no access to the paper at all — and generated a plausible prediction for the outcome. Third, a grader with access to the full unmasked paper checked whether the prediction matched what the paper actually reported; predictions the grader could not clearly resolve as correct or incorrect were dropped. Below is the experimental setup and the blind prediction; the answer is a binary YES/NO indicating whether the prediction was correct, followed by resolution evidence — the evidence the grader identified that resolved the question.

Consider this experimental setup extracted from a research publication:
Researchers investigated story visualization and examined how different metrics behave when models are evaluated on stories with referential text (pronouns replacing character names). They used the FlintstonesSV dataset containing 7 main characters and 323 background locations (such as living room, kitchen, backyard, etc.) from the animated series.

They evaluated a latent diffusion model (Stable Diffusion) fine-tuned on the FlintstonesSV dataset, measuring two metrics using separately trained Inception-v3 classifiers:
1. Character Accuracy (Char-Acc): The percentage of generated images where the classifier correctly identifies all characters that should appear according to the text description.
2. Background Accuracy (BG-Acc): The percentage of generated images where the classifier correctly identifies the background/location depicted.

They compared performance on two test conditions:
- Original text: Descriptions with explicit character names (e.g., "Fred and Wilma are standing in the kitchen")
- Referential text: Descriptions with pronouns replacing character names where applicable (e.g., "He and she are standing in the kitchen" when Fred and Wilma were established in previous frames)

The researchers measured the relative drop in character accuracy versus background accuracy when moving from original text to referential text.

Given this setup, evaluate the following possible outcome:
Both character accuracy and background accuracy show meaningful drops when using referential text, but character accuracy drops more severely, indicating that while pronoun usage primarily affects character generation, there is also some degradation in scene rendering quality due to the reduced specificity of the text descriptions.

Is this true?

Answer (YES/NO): NO